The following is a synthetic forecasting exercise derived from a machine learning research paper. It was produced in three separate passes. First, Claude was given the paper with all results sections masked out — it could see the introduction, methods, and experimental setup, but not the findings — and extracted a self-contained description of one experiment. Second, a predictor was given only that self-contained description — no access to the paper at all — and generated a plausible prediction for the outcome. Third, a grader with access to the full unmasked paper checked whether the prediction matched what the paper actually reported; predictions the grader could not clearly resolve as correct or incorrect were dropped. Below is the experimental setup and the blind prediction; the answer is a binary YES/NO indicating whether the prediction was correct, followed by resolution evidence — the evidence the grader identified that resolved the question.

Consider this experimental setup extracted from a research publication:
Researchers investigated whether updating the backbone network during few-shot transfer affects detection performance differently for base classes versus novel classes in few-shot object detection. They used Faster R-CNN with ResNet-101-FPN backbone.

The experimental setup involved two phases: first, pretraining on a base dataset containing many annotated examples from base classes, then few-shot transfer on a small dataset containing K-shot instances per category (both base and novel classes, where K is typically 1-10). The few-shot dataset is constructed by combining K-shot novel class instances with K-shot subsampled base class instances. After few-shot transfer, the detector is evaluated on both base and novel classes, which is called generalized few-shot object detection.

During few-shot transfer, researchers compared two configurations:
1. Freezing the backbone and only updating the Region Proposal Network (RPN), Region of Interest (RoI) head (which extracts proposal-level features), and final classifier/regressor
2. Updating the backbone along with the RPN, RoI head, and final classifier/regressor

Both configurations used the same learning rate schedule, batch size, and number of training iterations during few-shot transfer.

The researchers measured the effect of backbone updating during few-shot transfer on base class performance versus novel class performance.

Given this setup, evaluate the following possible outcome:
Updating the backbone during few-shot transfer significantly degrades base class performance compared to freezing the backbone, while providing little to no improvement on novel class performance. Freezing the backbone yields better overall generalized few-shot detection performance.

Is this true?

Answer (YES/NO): NO